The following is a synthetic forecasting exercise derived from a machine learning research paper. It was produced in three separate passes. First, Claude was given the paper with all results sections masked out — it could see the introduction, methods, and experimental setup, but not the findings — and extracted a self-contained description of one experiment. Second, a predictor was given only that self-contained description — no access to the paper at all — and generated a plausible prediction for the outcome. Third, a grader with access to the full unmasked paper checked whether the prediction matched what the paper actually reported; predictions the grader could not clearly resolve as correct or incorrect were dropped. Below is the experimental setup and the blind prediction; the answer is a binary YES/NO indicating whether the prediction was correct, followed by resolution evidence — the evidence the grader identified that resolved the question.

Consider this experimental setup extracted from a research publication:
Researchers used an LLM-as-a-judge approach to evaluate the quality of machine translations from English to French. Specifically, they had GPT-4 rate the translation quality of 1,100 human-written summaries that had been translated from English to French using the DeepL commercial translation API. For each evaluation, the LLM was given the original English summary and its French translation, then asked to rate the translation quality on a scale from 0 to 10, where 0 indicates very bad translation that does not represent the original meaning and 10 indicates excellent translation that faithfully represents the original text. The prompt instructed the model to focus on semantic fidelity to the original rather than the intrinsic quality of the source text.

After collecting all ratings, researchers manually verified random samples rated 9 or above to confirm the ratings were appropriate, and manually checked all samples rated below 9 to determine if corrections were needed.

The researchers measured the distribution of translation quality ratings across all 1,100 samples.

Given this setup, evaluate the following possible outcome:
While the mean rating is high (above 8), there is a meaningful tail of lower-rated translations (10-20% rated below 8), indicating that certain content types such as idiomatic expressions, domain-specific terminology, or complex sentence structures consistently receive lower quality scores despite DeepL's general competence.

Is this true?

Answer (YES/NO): NO